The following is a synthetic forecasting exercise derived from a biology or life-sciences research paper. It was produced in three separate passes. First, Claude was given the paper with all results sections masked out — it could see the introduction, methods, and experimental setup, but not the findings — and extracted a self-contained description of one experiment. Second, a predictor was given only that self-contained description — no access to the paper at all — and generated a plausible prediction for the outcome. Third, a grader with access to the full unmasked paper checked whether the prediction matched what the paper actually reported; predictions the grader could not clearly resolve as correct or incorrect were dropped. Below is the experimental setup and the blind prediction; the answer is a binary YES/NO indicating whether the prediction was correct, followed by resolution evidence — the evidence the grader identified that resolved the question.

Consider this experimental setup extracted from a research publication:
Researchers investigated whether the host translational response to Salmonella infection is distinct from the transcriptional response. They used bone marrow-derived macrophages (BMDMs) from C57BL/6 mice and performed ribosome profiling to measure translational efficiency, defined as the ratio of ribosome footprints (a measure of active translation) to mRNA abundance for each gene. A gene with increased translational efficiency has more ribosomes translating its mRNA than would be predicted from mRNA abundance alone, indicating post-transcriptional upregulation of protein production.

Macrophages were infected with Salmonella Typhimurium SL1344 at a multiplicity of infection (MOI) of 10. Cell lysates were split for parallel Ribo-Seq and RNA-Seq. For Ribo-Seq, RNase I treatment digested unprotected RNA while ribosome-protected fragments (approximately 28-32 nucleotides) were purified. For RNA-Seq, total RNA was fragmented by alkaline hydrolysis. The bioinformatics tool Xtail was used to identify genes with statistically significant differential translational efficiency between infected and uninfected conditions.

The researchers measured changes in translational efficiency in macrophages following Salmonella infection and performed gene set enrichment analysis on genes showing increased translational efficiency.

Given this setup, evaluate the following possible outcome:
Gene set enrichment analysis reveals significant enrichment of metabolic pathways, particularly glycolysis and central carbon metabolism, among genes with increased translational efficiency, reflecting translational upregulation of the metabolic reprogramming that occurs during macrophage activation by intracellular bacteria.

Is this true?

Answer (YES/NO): NO